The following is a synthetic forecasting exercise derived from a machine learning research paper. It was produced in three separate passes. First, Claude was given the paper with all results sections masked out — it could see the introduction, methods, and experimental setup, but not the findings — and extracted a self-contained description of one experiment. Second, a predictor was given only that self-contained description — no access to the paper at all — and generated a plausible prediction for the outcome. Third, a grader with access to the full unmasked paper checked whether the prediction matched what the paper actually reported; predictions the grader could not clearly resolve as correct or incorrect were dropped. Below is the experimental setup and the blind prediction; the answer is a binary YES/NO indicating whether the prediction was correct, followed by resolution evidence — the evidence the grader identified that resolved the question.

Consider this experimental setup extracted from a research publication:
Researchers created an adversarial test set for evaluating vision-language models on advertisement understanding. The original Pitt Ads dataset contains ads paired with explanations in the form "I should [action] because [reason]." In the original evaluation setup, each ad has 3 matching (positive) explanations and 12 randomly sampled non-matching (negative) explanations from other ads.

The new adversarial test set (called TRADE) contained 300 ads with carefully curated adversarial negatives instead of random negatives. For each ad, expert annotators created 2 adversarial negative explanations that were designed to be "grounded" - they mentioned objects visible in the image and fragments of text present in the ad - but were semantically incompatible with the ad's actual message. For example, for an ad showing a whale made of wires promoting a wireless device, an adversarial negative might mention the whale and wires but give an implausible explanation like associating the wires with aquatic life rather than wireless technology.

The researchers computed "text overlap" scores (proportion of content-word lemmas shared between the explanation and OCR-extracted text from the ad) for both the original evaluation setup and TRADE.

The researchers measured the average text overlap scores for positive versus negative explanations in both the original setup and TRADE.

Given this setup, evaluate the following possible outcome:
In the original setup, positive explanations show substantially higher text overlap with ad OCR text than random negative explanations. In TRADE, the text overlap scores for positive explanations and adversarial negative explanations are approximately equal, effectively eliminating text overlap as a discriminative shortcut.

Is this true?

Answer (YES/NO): NO